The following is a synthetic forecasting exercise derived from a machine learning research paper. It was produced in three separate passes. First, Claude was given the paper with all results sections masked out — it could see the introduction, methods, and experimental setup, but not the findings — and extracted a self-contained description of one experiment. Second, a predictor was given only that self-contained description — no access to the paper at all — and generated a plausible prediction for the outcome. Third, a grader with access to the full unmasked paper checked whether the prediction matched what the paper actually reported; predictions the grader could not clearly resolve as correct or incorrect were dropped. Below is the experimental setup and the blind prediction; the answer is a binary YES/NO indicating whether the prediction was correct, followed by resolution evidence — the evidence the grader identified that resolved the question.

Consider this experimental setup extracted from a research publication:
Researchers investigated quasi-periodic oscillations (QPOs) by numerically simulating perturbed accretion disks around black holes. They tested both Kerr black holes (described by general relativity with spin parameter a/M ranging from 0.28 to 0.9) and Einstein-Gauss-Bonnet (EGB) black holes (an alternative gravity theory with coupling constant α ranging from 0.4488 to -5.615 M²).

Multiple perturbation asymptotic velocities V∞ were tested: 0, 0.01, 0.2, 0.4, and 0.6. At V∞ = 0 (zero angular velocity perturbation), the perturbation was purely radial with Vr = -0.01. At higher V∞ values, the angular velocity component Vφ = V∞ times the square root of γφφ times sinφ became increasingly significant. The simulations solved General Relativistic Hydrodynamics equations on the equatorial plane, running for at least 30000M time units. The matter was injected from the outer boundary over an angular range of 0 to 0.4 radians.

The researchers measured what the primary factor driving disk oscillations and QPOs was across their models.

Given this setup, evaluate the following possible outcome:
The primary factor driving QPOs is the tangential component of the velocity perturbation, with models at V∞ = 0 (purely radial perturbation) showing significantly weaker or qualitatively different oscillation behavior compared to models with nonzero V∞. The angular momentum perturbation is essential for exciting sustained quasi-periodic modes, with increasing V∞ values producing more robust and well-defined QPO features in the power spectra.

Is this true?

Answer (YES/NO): NO